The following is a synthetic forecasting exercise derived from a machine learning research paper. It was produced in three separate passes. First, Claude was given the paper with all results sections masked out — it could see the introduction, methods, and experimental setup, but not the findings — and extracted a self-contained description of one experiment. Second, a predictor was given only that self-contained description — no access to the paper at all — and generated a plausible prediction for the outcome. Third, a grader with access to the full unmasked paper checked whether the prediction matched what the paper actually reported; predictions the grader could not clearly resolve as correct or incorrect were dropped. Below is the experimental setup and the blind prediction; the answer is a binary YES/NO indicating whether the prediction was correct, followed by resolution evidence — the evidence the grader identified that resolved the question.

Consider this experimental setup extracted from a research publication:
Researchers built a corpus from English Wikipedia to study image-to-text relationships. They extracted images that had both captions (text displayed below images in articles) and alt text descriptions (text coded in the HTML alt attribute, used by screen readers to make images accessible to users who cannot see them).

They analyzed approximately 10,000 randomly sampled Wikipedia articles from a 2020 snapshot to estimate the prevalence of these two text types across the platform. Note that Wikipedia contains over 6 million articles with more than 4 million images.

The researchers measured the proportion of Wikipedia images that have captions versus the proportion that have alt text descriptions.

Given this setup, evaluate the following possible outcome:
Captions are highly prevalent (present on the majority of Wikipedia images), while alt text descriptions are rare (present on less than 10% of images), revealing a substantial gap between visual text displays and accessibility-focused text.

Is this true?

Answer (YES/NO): YES